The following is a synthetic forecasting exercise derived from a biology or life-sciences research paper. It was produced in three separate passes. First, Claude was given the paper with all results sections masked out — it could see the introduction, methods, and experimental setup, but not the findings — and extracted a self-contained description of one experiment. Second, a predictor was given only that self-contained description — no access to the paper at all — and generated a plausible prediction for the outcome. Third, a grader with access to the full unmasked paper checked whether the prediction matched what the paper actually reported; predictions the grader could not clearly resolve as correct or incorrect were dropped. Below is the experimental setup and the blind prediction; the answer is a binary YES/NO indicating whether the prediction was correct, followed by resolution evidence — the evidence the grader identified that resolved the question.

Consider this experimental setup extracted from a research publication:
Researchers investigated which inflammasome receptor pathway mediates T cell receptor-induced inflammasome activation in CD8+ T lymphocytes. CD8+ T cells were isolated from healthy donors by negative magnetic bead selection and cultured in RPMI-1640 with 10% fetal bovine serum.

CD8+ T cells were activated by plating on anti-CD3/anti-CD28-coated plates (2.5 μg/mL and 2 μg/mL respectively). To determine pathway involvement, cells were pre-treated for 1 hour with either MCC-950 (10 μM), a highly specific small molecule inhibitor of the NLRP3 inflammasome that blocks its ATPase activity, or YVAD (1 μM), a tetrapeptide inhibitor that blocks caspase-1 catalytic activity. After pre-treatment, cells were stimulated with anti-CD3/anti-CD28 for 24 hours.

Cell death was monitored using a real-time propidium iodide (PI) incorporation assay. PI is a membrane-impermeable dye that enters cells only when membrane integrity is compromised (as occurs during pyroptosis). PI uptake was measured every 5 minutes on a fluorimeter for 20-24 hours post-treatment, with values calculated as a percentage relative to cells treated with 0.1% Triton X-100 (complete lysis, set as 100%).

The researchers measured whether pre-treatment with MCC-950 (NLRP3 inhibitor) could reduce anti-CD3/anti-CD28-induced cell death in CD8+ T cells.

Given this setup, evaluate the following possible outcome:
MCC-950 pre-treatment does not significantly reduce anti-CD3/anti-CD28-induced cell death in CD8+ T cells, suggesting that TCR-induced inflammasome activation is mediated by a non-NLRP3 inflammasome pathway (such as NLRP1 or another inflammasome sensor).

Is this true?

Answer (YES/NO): NO